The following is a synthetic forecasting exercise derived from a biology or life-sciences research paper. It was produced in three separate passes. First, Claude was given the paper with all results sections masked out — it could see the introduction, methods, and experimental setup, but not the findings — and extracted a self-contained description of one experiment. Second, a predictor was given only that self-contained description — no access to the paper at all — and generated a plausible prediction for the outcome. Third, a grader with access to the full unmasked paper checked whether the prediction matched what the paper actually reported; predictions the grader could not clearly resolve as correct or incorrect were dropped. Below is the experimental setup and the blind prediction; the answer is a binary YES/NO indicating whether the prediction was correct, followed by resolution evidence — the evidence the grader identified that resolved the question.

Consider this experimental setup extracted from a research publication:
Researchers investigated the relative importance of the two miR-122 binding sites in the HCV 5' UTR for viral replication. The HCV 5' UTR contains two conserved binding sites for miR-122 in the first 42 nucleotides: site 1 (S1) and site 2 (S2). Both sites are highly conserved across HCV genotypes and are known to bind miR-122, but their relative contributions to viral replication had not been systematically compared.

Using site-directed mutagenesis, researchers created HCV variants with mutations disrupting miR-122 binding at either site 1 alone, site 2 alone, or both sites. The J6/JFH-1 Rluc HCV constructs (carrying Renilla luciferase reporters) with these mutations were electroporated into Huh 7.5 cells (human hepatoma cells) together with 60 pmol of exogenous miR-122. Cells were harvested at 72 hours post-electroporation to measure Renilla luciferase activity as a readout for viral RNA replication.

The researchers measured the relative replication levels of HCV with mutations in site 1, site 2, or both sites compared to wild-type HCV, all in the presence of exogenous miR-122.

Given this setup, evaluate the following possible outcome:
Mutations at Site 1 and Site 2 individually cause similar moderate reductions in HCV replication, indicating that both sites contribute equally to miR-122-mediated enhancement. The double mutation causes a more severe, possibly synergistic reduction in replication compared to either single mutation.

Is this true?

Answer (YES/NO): NO